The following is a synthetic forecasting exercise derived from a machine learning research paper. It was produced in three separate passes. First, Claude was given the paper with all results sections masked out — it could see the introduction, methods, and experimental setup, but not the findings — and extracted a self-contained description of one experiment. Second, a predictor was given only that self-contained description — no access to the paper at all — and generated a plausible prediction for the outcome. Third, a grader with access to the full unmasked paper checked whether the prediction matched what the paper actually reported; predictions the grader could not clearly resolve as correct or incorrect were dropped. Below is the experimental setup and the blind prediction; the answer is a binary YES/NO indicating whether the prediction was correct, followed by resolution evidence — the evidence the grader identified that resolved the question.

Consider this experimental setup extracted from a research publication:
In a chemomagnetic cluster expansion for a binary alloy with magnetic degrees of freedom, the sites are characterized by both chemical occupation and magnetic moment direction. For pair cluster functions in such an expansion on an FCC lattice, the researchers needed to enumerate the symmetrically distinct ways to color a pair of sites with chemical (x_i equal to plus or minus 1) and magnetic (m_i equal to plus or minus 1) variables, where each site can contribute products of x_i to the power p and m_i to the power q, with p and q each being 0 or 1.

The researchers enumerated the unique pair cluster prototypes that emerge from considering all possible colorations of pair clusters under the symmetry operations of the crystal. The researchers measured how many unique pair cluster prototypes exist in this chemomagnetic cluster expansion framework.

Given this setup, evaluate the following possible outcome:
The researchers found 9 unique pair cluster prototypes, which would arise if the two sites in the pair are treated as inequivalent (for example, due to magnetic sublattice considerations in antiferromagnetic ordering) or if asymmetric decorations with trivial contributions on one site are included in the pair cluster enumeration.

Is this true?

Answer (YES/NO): NO